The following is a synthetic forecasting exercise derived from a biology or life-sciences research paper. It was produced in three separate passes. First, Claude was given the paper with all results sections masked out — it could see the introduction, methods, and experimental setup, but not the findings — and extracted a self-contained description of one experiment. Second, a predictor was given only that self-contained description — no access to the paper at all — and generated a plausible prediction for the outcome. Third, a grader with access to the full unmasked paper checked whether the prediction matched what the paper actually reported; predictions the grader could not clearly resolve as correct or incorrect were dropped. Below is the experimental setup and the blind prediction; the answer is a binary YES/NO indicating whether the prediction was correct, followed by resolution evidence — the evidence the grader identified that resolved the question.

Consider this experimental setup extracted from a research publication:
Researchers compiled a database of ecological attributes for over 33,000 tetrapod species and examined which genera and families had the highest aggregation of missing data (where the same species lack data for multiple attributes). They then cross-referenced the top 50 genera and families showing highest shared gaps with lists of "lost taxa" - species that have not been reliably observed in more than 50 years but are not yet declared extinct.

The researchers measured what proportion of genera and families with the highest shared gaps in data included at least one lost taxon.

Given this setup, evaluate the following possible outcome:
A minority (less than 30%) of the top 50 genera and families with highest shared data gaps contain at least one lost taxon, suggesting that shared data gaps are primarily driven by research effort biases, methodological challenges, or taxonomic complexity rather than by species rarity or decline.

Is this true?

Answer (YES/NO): NO